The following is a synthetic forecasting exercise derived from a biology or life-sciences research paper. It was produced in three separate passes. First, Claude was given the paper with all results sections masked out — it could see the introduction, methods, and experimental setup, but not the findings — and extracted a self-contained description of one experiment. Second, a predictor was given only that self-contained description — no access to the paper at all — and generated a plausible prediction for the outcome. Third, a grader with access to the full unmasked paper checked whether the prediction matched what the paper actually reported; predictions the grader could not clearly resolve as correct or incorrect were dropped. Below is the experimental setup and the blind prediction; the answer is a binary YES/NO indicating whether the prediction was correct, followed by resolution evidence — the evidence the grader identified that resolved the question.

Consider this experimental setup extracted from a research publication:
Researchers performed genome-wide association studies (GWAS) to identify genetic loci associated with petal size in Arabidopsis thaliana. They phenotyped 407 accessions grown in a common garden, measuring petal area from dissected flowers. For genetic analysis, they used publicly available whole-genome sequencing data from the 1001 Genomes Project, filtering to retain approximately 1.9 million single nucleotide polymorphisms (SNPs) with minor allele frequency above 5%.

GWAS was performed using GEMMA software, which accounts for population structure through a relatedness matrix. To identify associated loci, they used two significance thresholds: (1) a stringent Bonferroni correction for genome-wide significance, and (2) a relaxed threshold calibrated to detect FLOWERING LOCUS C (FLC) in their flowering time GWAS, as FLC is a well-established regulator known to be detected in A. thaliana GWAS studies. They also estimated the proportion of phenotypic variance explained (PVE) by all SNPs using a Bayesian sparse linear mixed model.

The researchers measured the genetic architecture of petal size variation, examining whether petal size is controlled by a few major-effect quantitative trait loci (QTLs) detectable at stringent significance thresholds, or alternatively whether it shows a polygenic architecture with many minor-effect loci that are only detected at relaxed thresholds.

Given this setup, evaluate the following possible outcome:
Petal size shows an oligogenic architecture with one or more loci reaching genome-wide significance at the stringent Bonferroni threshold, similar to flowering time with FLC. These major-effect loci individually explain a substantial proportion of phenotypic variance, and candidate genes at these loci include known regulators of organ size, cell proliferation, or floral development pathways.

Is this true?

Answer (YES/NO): NO